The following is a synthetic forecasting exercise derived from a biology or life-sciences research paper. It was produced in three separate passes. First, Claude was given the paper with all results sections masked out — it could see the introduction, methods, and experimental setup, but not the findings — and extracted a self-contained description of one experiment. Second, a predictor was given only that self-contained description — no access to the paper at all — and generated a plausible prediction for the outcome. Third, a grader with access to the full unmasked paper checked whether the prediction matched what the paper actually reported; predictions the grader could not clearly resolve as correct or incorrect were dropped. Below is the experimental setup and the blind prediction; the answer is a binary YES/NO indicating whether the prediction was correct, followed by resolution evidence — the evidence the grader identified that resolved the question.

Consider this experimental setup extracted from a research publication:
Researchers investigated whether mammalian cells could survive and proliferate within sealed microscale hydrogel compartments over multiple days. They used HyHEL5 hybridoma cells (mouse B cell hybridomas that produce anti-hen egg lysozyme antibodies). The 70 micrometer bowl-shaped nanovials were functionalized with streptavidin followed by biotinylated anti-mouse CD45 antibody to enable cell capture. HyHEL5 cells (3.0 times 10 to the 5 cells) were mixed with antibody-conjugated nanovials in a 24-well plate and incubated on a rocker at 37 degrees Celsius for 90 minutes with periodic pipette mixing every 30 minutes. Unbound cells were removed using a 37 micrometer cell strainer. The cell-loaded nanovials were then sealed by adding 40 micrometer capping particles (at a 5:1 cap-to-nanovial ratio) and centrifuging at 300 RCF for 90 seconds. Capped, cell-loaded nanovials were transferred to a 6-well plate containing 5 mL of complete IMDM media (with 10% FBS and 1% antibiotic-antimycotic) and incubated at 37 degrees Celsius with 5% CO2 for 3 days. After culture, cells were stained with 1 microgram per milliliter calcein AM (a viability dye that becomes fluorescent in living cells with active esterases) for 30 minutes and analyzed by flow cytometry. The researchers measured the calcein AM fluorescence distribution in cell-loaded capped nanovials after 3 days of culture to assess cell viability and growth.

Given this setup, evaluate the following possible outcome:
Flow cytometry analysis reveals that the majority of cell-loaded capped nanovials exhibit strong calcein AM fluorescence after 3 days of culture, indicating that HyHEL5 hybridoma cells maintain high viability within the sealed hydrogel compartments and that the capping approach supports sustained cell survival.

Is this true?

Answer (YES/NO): YES